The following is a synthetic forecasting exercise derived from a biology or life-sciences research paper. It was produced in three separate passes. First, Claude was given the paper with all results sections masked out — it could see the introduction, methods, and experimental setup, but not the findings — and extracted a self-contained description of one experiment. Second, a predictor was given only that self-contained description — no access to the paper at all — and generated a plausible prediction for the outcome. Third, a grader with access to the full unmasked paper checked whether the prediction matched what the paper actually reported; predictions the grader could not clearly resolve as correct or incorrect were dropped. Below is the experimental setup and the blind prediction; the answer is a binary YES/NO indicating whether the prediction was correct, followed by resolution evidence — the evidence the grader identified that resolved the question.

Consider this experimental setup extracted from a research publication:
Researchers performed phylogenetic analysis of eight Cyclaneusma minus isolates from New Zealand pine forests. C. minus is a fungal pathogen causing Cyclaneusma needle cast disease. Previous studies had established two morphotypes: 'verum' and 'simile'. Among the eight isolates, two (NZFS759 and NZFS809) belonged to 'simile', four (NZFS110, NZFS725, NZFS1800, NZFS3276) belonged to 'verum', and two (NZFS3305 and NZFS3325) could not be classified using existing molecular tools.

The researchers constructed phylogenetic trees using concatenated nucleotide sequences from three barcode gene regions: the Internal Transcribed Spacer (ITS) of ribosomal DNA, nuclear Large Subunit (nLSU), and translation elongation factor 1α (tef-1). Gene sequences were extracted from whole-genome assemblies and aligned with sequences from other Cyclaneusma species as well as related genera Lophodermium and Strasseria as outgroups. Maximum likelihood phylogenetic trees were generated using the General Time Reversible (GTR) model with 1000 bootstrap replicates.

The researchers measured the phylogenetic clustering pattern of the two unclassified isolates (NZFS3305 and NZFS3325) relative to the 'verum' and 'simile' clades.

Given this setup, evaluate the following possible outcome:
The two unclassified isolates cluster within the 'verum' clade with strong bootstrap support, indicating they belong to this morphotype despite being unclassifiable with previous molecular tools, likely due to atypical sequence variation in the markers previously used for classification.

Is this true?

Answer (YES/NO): NO